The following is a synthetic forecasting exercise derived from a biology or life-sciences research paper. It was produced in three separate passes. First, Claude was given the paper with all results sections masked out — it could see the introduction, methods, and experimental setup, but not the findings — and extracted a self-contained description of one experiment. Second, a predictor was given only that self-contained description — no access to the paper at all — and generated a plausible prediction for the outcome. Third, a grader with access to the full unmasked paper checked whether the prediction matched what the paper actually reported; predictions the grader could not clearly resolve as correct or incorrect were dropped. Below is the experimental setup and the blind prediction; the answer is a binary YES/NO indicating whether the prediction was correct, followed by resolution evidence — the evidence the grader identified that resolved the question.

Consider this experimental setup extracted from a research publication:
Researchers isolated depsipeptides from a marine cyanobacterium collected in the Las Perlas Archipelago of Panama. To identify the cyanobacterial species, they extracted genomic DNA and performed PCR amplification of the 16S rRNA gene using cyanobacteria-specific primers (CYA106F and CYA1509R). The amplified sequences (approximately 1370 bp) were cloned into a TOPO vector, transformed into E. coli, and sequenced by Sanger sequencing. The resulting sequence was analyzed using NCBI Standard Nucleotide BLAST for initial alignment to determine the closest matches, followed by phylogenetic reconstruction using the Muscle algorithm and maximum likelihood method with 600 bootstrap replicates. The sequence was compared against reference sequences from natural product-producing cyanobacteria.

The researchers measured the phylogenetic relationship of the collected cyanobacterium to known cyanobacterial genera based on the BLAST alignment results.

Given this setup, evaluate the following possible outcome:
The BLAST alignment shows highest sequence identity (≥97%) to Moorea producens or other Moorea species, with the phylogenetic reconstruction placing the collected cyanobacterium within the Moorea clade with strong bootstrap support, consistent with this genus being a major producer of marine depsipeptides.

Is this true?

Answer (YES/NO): NO